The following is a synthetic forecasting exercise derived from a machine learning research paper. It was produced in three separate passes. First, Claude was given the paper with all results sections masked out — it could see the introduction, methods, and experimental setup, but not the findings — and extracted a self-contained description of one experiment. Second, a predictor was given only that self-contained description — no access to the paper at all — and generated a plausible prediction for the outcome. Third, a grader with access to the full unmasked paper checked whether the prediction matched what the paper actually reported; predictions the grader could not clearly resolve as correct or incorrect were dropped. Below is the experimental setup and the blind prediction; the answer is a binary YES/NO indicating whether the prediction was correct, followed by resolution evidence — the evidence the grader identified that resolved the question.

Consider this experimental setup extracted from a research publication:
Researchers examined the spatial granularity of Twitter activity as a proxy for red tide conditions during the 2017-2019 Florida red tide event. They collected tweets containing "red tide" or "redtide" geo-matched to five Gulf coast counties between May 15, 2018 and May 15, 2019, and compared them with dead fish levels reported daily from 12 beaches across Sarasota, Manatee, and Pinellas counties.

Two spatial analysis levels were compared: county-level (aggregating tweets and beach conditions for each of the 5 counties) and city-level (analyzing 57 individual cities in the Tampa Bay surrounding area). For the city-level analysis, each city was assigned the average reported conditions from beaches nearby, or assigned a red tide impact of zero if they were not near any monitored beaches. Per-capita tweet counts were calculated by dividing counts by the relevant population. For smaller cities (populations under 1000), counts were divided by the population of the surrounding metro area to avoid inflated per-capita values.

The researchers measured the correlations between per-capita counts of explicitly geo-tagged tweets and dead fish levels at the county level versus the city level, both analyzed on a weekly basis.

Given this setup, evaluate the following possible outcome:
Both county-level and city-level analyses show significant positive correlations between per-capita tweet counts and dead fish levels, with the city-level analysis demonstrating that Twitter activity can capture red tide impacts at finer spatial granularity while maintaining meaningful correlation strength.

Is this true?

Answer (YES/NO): YES